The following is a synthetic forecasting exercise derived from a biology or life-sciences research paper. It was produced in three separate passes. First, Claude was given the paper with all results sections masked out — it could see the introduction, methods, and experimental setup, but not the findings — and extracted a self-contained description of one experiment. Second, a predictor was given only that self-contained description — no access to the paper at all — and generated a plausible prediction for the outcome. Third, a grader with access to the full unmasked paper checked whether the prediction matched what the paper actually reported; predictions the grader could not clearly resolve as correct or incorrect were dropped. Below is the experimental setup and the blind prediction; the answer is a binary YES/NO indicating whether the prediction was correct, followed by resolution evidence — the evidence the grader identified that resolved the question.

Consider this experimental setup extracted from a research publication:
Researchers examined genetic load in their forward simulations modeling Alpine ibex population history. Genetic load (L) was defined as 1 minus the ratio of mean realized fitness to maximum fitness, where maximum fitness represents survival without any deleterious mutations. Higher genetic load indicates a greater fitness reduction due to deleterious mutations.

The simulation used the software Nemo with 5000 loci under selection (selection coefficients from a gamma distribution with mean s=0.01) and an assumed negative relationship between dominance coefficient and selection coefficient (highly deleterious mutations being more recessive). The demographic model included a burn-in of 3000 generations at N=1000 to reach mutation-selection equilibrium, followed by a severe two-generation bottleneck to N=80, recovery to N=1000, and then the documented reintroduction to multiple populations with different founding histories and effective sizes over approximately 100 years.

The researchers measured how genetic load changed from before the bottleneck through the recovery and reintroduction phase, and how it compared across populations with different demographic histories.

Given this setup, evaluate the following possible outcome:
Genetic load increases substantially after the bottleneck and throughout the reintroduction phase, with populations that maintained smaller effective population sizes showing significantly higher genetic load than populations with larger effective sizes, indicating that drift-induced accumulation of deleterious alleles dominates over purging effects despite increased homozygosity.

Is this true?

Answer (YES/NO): YES